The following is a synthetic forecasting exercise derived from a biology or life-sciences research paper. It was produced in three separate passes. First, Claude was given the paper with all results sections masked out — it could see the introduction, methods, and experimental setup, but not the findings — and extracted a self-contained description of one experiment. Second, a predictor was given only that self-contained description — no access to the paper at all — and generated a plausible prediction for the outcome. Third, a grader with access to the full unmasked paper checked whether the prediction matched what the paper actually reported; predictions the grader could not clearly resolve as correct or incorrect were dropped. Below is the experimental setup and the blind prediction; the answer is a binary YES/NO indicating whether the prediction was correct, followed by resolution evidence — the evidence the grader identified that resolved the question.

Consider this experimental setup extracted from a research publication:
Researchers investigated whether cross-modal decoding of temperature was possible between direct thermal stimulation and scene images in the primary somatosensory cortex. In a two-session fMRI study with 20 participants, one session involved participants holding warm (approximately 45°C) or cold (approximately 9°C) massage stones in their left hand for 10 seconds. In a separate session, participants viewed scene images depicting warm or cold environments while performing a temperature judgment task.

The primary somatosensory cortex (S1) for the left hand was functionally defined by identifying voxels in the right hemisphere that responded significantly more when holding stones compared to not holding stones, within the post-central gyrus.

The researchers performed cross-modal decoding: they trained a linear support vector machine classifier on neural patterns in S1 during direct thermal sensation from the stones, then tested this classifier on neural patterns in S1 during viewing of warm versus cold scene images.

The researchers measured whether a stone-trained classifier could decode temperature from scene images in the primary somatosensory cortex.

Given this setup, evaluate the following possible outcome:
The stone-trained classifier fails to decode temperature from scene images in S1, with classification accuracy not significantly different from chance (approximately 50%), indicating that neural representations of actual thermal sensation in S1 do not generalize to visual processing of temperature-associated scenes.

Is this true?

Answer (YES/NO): YES